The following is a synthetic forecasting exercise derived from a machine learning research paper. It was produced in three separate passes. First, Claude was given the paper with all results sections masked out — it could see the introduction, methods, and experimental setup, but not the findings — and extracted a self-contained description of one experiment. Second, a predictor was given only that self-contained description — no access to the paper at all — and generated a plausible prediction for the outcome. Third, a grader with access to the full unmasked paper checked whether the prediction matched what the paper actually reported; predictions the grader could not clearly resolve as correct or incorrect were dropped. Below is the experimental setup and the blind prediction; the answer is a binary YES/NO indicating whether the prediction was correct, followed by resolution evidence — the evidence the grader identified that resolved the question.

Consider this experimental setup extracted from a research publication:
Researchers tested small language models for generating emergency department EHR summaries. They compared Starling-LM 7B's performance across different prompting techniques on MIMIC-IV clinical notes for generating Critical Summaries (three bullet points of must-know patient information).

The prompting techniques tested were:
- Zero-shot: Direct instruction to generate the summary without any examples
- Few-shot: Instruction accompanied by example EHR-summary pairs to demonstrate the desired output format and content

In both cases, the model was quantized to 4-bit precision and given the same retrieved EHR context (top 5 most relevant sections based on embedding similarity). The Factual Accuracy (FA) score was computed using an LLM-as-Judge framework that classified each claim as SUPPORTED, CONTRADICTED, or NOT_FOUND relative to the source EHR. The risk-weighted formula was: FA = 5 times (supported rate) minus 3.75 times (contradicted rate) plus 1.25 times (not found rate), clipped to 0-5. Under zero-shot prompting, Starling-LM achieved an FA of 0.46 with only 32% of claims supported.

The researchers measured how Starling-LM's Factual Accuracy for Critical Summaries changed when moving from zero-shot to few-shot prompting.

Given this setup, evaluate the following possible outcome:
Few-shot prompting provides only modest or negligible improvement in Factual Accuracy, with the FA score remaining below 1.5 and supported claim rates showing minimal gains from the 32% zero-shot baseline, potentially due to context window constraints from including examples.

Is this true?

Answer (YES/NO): NO